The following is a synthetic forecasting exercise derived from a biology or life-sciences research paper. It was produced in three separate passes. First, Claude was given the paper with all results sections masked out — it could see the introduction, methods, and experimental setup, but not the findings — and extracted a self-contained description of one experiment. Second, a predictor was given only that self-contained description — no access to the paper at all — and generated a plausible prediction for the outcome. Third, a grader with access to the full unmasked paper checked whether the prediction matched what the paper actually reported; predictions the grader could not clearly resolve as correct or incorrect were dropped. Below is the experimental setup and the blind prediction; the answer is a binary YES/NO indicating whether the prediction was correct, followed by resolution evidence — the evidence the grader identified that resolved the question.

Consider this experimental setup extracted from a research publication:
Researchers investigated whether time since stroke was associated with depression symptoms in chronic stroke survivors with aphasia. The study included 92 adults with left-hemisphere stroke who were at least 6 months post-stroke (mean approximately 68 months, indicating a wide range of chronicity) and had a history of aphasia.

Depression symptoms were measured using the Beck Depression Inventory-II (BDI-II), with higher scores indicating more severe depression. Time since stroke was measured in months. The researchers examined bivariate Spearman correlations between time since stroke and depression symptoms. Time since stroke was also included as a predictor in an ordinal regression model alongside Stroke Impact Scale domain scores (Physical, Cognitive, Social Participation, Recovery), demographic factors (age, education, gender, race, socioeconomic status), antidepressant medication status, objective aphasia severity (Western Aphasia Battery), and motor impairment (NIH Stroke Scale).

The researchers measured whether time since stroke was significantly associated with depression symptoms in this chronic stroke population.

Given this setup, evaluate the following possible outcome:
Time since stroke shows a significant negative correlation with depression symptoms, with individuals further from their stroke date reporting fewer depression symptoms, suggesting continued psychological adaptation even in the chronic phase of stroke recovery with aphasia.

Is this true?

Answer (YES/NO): NO